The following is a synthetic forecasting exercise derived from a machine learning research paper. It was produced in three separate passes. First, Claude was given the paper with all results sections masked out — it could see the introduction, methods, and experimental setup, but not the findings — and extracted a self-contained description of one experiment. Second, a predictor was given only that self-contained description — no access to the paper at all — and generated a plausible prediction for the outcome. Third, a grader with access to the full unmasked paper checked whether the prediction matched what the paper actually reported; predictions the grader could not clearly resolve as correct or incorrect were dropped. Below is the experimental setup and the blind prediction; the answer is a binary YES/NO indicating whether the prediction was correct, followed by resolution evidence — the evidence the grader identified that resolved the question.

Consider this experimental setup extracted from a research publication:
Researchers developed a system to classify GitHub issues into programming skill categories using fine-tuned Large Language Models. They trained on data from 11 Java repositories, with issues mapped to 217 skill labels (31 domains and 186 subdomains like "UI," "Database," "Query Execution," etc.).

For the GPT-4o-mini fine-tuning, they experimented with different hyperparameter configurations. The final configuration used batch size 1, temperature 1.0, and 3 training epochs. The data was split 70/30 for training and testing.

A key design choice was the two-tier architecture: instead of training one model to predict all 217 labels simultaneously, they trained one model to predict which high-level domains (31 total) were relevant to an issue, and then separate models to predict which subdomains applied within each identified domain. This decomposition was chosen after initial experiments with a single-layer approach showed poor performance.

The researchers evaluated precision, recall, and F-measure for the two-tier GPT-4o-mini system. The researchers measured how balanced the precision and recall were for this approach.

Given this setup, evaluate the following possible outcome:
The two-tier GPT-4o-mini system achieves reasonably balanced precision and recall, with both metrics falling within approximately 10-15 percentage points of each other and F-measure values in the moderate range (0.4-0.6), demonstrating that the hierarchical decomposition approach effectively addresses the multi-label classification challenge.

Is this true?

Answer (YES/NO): NO